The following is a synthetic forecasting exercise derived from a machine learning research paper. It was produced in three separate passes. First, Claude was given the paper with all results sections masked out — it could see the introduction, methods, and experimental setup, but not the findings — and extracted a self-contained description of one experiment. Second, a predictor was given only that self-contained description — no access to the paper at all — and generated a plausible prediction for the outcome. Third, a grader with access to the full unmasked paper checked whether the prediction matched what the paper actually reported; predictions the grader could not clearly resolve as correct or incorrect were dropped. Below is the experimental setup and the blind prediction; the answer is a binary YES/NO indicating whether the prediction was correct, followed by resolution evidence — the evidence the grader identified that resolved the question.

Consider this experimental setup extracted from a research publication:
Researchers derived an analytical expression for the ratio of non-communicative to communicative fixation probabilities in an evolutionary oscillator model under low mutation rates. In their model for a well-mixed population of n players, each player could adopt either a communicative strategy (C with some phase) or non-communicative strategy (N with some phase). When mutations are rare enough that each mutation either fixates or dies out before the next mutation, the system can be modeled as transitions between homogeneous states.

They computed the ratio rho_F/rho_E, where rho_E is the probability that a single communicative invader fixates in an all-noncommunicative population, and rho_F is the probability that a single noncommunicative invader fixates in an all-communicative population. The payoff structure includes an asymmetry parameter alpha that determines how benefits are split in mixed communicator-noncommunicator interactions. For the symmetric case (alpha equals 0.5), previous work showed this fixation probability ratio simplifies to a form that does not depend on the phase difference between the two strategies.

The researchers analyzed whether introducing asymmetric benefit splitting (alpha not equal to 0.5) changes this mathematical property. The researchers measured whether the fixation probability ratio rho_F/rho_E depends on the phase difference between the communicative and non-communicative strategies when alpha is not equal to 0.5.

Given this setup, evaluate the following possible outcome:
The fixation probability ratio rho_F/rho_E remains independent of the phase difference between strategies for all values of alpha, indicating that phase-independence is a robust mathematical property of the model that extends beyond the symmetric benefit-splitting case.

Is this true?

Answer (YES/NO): NO